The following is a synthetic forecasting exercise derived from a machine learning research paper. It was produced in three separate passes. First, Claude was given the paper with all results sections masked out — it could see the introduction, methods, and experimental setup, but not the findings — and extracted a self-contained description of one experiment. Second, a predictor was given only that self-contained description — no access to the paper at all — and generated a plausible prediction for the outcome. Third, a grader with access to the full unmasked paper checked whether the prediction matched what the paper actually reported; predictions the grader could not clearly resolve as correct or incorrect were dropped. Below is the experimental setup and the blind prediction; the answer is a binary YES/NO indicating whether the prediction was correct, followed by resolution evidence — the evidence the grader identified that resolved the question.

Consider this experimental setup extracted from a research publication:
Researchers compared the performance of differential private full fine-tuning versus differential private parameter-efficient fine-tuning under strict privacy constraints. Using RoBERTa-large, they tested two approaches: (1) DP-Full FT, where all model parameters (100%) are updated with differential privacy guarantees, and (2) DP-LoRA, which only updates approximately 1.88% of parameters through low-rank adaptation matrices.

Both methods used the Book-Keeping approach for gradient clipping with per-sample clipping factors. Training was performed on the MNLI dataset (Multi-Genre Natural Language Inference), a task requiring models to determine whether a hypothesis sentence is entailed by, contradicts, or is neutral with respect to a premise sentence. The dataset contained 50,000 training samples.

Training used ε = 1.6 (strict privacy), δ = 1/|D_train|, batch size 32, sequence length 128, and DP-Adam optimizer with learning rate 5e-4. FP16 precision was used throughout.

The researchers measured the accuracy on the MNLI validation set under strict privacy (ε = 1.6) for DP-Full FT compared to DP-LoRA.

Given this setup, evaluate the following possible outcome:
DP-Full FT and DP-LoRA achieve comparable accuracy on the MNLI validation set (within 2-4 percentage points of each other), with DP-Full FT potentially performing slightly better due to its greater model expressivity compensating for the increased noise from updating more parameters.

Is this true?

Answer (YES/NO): NO